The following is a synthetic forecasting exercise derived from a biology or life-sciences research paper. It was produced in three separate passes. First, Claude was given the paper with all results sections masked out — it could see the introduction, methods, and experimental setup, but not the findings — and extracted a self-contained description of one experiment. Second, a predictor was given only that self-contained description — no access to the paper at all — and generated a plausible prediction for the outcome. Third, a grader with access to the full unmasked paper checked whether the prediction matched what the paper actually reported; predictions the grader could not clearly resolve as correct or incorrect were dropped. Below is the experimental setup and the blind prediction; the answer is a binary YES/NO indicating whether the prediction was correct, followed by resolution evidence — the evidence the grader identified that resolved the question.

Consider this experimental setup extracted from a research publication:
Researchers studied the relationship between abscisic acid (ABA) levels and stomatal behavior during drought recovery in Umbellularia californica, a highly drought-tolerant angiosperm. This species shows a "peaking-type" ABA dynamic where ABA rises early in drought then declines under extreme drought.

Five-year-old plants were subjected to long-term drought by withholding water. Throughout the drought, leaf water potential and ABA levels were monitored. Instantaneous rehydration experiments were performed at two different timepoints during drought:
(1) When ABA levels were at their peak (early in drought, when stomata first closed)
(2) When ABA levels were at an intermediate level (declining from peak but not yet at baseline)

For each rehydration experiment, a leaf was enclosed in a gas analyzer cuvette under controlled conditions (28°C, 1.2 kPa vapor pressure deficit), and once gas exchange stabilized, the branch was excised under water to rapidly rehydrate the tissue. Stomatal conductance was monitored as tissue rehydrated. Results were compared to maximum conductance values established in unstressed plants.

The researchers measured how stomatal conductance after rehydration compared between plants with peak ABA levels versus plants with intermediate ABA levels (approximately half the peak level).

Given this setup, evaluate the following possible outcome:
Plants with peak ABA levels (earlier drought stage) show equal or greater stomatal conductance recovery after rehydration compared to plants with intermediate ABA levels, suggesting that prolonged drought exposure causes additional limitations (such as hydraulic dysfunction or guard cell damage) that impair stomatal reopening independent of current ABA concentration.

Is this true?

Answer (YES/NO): NO